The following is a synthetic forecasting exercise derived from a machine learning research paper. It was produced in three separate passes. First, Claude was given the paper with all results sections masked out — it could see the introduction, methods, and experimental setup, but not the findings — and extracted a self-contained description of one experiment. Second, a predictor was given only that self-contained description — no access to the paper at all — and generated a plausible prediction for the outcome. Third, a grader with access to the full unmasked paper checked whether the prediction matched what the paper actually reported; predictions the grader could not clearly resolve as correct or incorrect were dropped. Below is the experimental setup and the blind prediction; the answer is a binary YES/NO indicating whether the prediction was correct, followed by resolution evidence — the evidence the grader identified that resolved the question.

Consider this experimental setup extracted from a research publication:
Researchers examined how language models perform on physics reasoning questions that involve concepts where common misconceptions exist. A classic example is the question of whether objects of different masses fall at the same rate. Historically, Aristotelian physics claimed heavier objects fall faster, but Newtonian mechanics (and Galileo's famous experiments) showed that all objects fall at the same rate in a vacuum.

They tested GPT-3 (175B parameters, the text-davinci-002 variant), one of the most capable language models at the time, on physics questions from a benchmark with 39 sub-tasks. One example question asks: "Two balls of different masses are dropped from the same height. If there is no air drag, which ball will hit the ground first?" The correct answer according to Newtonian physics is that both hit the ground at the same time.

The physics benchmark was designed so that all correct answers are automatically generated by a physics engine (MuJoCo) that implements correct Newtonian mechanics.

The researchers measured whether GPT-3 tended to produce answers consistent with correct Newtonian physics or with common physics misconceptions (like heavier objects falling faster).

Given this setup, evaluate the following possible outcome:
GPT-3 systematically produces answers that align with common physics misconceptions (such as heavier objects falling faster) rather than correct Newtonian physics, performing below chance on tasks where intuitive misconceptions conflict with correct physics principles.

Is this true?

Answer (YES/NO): NO